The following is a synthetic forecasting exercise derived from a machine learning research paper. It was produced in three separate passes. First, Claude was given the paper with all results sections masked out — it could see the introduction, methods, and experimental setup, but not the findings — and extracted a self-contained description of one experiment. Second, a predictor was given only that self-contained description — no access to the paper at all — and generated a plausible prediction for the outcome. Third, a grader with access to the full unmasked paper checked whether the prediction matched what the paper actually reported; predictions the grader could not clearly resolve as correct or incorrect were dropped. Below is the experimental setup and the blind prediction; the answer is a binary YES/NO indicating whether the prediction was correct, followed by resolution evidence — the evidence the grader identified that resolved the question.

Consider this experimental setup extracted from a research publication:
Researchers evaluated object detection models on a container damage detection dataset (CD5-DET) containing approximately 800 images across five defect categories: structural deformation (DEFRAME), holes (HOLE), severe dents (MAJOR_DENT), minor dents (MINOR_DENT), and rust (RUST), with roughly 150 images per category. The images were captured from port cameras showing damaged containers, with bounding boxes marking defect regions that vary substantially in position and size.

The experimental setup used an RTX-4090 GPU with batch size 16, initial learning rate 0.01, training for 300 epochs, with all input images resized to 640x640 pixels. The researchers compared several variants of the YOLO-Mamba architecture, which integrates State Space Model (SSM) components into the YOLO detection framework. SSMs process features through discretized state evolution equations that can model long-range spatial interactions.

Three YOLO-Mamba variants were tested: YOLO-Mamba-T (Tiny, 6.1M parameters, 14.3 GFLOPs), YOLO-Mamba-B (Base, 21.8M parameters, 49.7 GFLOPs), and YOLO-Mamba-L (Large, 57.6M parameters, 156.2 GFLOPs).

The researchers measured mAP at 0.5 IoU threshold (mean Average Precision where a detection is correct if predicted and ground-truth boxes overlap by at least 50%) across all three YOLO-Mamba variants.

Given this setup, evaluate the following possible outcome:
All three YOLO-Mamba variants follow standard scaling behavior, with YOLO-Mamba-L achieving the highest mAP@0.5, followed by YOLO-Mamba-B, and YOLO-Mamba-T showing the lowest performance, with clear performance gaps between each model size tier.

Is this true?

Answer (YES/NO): YES